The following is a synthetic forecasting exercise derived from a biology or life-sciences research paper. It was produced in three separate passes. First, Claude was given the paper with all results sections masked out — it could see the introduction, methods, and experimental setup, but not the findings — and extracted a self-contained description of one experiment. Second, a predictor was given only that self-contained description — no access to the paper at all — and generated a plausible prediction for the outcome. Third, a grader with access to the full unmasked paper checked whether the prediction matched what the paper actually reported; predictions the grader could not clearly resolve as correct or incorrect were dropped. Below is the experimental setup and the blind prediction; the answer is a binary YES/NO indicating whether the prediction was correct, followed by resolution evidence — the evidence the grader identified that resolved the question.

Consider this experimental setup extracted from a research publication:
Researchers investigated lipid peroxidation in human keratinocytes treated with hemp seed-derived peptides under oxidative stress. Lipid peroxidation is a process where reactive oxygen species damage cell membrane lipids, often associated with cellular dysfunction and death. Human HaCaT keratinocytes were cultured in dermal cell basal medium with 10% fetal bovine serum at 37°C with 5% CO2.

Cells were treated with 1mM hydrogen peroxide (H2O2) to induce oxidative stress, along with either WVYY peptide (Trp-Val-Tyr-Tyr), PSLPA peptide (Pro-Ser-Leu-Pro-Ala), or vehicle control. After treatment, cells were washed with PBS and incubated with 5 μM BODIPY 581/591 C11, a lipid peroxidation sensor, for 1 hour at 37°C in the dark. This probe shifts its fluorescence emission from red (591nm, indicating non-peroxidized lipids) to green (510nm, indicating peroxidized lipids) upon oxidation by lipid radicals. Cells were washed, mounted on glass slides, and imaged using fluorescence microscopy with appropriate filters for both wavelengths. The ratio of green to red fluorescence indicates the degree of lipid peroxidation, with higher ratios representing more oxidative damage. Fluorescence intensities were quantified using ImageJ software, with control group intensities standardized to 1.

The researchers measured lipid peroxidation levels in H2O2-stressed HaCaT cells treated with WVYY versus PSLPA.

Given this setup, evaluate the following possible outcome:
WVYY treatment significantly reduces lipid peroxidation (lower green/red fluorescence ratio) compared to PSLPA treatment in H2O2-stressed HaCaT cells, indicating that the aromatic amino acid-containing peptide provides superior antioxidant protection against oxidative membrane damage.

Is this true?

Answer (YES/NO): NO